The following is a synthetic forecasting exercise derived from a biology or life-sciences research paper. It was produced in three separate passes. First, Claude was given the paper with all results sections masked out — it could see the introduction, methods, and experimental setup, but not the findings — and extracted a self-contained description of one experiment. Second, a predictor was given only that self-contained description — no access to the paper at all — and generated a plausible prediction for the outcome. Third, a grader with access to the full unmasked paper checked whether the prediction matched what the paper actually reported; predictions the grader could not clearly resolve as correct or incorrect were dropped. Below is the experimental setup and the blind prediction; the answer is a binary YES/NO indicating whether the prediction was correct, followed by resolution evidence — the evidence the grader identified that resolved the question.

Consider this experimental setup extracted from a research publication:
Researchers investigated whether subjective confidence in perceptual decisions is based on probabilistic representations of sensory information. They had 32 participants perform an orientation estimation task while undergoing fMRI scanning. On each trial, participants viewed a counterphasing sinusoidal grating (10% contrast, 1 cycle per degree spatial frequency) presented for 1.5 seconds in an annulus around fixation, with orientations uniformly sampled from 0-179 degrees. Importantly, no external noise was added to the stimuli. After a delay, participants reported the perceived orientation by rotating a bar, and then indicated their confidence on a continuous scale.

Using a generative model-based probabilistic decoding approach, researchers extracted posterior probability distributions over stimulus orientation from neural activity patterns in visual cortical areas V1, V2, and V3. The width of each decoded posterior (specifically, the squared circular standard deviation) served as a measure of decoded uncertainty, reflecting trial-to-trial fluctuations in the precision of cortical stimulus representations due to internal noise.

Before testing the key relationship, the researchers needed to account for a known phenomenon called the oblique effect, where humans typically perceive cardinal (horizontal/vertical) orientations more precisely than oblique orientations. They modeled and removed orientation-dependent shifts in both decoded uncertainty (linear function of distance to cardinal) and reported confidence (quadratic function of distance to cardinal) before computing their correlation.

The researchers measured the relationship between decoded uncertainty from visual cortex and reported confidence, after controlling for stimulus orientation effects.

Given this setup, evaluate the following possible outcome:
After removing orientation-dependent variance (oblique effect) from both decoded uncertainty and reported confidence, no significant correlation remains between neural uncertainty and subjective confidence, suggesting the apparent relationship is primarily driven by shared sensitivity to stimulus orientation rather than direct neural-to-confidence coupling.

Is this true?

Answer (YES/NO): NO